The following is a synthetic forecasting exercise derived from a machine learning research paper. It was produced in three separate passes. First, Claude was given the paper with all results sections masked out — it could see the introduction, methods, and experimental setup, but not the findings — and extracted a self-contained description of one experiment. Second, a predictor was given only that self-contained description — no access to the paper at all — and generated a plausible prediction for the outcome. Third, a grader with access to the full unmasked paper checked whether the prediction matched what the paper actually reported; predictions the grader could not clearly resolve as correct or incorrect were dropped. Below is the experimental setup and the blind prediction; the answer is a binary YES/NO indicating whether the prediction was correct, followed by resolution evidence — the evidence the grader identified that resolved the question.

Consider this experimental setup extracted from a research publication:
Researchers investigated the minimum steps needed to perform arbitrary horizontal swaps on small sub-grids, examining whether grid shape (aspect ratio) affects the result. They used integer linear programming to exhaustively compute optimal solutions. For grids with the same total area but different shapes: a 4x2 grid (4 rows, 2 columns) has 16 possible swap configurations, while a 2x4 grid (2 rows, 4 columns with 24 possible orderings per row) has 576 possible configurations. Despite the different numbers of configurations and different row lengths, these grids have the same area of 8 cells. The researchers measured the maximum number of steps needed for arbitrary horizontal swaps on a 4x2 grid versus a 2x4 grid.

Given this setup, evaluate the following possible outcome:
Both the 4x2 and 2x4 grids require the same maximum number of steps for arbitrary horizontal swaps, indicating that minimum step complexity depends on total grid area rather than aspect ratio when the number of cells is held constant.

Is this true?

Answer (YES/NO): YES